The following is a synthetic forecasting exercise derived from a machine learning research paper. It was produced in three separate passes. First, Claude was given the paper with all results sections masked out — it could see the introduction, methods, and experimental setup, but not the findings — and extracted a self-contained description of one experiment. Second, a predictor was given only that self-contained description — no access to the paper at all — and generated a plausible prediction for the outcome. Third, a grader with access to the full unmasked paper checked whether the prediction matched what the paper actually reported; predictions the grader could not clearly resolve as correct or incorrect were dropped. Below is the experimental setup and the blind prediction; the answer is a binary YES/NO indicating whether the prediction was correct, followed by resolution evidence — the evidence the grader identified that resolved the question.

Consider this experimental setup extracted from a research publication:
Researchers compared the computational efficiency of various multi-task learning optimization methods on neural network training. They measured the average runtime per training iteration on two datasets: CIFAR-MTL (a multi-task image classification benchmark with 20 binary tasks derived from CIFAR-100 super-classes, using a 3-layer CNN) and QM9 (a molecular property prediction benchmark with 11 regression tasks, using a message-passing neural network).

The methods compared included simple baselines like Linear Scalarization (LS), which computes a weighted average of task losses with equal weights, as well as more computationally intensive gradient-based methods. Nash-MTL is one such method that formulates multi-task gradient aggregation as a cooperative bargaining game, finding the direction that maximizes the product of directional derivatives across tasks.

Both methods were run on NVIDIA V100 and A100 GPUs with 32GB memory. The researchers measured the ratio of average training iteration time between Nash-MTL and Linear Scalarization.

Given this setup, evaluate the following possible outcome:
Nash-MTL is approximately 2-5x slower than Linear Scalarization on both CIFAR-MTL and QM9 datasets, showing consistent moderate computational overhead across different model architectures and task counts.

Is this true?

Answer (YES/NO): NO